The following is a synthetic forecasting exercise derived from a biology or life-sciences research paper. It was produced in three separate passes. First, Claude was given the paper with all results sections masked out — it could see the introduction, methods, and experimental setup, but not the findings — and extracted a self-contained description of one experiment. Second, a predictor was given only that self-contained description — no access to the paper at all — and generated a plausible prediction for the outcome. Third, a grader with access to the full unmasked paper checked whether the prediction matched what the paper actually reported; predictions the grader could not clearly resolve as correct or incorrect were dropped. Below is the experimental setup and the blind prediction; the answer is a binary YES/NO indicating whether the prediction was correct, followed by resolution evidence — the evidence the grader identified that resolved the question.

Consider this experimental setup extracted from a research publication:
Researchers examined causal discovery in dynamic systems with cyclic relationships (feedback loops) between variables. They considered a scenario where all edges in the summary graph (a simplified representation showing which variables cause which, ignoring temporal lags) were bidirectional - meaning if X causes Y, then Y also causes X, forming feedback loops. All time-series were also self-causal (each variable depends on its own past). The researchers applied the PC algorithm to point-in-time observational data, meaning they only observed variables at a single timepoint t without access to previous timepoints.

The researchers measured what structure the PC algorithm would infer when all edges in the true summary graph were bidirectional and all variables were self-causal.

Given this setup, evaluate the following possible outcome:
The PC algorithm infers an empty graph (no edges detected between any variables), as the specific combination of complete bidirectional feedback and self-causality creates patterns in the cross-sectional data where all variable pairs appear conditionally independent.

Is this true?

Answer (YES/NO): NO